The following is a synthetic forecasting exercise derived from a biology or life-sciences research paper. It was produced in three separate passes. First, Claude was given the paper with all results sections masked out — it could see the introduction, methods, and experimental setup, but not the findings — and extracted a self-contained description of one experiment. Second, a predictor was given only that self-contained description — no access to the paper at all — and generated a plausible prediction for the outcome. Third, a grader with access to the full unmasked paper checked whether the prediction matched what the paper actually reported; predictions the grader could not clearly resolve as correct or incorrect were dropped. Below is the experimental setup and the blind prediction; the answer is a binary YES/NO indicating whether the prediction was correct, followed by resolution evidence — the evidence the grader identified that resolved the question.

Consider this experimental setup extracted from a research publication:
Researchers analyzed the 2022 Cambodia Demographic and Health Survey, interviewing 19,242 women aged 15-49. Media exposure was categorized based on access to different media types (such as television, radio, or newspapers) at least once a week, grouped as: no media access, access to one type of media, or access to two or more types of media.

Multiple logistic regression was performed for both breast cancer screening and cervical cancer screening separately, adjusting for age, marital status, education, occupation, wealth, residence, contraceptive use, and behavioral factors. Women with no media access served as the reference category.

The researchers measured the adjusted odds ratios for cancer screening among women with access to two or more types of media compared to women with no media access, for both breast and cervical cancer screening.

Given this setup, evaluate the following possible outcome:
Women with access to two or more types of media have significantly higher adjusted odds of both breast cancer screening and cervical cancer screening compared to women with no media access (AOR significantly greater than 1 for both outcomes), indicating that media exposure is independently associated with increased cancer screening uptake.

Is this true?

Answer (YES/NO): YES